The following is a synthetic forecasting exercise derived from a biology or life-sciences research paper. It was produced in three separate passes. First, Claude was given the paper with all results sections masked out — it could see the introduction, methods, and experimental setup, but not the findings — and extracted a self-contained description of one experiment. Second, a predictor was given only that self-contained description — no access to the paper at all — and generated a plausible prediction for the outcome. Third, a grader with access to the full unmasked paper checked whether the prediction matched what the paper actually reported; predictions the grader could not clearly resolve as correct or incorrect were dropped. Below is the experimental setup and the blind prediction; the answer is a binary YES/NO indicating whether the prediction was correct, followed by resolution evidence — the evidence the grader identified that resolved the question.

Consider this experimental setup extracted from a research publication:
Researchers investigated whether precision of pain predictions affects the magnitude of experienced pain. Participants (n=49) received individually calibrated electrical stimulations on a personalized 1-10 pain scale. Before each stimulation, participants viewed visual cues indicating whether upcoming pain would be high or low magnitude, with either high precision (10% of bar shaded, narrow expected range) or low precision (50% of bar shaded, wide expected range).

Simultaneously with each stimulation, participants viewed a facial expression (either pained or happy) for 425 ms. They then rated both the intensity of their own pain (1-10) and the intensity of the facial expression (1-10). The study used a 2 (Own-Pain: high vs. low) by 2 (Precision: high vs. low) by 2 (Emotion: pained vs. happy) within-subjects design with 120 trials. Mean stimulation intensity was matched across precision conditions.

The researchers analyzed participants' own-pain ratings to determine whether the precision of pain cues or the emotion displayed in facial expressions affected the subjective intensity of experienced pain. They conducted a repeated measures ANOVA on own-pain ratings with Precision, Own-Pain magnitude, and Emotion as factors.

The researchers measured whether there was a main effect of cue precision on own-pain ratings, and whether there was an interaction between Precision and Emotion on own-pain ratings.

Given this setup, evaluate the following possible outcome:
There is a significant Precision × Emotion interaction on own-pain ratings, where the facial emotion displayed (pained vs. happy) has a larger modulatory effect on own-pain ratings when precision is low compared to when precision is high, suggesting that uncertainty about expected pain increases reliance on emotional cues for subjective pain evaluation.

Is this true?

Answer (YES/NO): NO